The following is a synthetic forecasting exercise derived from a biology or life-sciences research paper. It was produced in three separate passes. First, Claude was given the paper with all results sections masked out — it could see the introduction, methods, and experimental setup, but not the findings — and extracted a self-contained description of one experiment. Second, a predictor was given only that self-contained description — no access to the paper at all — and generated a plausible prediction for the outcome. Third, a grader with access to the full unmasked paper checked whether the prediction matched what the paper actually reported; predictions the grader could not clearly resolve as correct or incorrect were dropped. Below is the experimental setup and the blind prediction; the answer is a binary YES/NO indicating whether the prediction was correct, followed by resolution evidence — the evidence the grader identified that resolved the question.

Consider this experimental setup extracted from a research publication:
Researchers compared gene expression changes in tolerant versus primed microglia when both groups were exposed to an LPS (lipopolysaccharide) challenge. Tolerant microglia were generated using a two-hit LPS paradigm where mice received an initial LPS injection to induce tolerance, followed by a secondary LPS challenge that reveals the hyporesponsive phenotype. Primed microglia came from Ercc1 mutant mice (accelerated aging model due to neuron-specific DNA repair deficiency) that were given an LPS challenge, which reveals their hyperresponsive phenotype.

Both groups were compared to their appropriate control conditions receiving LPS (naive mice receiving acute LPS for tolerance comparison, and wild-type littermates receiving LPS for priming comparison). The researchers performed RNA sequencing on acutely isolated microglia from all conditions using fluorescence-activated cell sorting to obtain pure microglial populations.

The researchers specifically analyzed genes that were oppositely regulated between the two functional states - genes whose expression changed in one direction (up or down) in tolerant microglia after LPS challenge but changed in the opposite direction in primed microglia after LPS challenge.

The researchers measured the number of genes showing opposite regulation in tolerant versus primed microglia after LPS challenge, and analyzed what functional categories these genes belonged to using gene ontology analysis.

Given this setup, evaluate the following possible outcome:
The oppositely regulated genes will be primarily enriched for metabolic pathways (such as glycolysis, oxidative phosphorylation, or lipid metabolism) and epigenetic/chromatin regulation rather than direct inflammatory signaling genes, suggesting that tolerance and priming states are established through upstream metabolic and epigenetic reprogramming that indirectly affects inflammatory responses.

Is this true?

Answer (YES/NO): NO